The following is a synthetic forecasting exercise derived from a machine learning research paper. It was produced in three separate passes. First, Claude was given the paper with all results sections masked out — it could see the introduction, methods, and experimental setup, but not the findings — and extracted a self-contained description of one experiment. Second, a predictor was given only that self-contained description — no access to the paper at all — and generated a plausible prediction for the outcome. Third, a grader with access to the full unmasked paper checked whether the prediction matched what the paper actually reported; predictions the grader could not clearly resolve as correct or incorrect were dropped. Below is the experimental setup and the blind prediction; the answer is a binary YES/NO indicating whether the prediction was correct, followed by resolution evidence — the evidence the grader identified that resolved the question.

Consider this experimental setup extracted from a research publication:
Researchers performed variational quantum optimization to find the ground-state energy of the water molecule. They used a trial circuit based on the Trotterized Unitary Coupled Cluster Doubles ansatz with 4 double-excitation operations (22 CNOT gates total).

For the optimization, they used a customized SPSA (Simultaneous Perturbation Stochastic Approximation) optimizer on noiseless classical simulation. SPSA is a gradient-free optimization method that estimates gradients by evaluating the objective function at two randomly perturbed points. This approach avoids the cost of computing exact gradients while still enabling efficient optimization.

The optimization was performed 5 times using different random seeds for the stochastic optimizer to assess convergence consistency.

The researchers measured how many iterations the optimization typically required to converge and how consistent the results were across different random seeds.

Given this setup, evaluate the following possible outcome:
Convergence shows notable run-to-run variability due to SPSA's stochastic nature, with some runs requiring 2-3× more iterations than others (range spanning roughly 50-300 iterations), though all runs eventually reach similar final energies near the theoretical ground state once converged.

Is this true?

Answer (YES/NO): NO